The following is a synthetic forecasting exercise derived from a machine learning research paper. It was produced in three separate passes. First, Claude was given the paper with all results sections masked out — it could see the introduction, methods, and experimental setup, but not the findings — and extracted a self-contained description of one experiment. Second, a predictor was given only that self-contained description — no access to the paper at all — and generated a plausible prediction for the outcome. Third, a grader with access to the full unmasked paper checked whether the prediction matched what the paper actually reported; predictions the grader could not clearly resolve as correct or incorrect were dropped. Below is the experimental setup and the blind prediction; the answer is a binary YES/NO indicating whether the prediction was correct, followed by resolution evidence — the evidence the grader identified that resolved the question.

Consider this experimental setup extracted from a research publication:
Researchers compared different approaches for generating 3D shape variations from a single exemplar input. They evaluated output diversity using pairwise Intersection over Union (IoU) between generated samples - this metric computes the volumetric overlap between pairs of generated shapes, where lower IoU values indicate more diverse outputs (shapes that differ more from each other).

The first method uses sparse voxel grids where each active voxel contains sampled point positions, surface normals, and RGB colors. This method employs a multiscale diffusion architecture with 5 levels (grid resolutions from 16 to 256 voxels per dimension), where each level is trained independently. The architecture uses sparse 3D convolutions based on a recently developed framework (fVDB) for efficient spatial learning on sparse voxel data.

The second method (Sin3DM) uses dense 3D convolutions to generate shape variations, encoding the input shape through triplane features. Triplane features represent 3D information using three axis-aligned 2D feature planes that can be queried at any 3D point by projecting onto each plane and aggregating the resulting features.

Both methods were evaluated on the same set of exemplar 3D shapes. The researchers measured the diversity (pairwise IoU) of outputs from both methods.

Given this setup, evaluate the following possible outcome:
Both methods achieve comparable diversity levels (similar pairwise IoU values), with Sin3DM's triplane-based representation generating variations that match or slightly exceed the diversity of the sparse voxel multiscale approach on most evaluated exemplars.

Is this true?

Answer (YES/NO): YES